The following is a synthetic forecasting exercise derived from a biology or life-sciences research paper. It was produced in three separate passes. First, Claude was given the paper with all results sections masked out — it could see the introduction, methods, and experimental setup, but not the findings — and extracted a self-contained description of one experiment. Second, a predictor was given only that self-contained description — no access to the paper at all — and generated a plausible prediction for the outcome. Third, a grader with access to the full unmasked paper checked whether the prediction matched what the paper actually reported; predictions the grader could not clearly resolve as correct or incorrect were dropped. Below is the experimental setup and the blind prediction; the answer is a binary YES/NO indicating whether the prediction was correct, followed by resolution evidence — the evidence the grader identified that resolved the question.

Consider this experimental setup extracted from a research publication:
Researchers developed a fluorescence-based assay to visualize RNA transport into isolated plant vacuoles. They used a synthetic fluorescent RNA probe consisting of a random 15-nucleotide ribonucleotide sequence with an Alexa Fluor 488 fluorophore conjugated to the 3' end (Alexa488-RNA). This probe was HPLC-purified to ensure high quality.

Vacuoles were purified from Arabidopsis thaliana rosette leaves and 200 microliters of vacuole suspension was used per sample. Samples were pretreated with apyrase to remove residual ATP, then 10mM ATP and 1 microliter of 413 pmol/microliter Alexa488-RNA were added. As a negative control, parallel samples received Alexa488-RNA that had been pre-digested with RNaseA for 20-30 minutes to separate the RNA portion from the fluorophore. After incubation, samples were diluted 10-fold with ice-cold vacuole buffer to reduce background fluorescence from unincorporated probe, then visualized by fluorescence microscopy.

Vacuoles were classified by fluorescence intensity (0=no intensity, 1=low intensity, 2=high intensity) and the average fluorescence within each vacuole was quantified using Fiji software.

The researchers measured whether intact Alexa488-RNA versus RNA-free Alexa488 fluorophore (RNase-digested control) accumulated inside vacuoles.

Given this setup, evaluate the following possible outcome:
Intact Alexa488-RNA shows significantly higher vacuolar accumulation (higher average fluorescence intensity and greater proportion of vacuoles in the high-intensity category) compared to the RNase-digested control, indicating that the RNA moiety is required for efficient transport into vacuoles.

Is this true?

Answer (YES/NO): YES